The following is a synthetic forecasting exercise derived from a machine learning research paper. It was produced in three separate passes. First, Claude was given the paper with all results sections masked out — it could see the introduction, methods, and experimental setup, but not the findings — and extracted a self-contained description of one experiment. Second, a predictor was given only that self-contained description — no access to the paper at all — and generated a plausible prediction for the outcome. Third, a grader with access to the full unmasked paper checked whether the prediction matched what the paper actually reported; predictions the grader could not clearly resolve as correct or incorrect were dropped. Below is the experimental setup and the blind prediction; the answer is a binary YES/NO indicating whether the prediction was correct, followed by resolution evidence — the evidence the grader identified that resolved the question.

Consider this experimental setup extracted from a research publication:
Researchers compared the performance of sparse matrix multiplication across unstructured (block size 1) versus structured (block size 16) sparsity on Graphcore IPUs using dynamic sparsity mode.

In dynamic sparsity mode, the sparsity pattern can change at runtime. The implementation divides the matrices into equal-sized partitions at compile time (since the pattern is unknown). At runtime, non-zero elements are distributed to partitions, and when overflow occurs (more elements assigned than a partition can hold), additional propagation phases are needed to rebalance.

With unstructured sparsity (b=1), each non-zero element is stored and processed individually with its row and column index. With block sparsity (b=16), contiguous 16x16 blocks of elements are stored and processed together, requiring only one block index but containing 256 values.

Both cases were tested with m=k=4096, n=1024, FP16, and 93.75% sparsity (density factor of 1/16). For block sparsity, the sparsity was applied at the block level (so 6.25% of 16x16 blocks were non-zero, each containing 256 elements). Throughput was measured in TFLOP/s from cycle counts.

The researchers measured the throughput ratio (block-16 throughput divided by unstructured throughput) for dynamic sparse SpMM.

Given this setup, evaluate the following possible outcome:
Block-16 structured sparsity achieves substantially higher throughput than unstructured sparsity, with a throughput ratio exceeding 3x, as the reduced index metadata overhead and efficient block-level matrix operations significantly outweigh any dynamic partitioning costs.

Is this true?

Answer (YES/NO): YES